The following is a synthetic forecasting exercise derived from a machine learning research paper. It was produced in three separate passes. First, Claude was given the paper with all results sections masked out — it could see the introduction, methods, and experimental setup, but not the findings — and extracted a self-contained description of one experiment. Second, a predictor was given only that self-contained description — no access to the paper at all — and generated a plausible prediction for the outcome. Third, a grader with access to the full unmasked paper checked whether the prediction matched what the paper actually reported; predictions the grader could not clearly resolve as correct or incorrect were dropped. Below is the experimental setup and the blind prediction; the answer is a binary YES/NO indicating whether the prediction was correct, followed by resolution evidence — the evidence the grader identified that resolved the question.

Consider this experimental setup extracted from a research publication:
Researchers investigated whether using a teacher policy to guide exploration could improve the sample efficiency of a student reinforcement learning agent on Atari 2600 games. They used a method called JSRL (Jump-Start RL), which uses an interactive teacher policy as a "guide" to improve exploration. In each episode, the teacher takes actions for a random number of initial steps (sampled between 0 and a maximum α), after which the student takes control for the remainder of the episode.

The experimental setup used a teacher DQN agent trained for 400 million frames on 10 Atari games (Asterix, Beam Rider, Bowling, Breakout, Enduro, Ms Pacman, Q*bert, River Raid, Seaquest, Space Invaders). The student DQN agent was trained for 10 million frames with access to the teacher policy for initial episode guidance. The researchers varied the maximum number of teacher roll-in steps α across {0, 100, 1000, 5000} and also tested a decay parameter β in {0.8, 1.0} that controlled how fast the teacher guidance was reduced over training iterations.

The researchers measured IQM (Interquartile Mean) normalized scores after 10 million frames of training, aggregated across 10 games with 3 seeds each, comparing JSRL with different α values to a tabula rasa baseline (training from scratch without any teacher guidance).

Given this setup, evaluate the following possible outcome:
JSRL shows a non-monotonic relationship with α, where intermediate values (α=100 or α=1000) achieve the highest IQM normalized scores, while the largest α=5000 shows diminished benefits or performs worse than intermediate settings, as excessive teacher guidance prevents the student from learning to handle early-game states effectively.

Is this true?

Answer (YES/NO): NO